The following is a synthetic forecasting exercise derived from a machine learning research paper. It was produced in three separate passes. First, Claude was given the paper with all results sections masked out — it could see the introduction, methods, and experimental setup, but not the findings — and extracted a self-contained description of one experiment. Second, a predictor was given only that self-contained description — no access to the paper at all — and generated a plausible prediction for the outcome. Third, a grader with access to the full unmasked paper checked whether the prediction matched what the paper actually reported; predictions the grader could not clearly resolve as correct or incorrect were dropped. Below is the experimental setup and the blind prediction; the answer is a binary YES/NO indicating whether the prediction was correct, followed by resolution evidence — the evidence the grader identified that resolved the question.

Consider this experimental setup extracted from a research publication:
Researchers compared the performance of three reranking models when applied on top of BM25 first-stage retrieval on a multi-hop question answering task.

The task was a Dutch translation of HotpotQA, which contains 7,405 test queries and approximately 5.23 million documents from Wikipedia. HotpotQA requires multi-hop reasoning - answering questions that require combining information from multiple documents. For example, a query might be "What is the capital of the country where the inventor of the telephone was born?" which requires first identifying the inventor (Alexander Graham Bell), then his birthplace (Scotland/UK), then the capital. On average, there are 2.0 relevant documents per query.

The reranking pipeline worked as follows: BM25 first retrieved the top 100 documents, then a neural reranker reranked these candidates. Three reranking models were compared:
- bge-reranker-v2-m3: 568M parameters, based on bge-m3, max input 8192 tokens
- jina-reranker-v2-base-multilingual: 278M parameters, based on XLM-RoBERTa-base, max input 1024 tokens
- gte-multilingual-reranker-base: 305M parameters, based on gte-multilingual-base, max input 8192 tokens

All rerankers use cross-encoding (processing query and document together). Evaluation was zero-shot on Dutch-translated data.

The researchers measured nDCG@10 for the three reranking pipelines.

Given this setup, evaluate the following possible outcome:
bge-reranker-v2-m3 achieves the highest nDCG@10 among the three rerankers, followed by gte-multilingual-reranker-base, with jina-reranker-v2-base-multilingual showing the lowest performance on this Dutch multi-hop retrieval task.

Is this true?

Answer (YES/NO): NO